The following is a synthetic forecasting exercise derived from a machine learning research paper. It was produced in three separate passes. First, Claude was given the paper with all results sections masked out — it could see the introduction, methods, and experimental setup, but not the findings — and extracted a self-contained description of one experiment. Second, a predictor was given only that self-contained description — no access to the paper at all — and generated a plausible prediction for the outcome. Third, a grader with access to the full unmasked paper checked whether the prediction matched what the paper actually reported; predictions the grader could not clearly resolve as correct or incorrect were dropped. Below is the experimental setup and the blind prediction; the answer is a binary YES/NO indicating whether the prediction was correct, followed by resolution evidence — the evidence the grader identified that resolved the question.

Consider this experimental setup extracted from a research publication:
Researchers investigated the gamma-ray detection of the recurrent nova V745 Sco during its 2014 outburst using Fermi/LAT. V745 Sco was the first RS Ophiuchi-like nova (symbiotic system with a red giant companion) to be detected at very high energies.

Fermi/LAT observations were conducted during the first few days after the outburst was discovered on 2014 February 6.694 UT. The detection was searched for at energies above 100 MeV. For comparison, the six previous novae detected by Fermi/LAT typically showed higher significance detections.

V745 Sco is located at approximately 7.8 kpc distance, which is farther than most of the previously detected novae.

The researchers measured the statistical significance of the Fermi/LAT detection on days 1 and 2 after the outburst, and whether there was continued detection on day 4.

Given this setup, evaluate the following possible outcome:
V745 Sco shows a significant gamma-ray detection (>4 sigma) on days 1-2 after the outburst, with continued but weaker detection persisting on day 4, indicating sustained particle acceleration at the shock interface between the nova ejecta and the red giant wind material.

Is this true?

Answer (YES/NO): NO